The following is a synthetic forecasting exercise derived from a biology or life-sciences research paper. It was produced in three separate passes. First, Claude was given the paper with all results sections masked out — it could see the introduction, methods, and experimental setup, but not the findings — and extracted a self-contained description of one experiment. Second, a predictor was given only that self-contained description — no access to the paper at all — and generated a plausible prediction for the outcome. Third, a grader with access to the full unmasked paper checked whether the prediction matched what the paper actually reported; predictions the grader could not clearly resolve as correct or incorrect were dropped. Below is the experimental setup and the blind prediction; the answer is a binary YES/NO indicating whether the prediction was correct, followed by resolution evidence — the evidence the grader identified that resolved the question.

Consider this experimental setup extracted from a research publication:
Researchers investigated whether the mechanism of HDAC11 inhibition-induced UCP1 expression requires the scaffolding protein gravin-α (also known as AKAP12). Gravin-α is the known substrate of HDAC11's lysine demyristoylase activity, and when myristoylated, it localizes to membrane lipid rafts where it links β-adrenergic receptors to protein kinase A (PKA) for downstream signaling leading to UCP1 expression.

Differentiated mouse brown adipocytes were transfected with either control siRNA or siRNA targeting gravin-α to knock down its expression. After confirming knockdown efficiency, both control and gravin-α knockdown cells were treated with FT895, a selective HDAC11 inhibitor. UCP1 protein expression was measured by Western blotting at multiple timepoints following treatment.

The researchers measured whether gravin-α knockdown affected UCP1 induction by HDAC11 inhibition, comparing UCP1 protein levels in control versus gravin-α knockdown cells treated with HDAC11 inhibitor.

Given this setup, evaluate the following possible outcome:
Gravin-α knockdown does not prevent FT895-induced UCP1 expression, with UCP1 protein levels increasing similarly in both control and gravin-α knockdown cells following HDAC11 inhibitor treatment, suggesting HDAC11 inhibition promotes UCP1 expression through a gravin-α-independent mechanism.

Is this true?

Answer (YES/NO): NO